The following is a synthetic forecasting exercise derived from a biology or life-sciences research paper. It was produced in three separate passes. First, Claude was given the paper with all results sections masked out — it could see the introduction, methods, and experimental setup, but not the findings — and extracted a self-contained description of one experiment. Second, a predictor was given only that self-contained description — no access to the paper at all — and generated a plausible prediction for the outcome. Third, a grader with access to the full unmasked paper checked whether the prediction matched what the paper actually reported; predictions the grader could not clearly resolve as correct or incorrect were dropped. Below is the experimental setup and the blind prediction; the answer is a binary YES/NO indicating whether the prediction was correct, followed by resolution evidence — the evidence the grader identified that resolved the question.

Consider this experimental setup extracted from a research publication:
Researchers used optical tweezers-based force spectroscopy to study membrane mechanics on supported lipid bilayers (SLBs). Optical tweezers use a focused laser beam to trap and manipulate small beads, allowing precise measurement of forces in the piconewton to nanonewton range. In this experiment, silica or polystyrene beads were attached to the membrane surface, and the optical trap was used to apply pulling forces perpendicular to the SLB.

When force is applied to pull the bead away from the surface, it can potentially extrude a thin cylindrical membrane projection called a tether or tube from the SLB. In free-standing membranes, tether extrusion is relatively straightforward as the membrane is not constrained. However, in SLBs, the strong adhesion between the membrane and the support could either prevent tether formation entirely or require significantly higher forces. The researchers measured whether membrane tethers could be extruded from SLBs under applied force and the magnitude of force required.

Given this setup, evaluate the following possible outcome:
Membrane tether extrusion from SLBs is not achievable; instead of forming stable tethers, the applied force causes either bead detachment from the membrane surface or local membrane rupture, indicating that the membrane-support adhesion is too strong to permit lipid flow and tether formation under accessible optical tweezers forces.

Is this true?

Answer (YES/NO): NO